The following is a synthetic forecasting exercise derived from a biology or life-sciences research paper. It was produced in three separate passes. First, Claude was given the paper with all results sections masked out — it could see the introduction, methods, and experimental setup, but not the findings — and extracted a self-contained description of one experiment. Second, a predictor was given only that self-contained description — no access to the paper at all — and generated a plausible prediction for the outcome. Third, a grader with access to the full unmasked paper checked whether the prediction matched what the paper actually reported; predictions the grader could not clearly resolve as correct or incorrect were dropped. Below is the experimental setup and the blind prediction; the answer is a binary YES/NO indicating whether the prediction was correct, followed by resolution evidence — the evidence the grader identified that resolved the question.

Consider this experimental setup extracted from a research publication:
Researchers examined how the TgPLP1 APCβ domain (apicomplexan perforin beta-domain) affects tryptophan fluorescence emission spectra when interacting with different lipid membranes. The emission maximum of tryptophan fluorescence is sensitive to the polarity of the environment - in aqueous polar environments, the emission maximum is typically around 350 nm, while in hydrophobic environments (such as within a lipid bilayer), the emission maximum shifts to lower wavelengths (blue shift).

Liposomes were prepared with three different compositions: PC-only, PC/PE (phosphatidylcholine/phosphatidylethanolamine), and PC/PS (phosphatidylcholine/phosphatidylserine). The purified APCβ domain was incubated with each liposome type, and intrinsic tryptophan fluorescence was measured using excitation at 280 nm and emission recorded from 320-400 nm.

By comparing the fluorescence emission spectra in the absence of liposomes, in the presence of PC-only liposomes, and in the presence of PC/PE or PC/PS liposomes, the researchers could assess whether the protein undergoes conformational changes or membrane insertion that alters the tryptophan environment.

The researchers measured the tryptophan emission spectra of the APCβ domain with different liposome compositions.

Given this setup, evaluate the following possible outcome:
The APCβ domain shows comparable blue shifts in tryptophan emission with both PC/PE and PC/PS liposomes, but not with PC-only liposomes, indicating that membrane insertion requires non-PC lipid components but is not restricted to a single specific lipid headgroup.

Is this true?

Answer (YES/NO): NO